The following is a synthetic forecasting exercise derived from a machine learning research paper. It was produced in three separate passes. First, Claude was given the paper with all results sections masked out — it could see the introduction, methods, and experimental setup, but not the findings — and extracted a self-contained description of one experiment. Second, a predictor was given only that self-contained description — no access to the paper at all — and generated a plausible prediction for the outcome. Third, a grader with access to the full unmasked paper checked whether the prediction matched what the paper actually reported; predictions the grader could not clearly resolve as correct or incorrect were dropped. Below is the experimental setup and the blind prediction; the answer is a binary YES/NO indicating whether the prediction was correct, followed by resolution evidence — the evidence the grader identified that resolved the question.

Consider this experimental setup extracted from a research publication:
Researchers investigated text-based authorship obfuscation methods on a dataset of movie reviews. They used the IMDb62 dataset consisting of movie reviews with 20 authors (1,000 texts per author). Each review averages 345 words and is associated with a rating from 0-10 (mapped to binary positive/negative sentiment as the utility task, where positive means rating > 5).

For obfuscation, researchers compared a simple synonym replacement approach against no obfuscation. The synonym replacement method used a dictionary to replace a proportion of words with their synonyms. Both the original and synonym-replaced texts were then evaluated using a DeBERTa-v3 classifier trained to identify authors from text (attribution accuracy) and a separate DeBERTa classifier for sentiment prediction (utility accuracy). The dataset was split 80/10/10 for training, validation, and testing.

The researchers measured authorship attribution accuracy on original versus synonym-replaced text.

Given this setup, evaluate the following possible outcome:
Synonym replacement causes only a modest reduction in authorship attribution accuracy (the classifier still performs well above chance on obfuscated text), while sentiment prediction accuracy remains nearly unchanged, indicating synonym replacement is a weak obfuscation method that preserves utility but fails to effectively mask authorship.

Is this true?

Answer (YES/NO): YES